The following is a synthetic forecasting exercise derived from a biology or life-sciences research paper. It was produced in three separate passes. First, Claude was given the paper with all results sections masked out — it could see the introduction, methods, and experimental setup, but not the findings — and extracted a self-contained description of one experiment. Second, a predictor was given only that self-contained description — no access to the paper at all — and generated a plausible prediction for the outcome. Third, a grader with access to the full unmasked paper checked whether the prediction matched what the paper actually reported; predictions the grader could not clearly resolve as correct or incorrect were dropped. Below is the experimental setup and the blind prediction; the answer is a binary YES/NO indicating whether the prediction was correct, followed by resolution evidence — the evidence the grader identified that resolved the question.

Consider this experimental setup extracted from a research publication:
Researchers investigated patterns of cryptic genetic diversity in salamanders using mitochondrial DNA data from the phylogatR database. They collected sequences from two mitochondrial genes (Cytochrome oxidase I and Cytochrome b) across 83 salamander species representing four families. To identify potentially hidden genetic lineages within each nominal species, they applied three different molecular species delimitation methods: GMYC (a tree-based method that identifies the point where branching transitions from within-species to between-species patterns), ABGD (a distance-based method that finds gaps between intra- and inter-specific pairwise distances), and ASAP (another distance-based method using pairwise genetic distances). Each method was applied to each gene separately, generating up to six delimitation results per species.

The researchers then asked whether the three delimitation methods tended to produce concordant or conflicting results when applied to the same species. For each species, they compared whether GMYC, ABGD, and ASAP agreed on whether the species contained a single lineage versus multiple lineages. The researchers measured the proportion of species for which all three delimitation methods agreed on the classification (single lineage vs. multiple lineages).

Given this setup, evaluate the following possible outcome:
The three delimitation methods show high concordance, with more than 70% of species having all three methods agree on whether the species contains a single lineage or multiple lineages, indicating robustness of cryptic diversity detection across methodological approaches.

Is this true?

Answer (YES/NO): NO